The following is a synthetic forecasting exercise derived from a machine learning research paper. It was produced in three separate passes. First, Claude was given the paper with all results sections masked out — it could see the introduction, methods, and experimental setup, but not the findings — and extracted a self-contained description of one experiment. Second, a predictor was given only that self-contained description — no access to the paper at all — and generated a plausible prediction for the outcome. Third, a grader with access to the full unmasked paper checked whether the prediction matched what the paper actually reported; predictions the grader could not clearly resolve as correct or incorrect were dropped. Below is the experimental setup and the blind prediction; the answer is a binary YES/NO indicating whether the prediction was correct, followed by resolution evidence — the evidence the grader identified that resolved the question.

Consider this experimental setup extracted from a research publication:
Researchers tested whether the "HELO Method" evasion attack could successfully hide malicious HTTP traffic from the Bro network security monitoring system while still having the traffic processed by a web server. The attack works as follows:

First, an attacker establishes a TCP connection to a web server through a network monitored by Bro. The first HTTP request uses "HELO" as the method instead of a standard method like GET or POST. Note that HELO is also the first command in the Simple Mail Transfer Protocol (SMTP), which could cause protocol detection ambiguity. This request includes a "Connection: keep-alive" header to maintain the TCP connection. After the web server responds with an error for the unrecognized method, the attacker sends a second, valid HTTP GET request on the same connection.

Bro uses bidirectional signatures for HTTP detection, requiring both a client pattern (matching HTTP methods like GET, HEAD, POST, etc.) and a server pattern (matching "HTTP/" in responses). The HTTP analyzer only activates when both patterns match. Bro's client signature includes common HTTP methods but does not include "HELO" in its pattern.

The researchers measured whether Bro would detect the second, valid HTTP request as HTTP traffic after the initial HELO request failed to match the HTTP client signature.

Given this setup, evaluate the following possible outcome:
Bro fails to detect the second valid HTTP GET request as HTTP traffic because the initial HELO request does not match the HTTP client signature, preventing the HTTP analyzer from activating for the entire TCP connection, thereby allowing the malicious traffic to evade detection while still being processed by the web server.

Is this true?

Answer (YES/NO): YES